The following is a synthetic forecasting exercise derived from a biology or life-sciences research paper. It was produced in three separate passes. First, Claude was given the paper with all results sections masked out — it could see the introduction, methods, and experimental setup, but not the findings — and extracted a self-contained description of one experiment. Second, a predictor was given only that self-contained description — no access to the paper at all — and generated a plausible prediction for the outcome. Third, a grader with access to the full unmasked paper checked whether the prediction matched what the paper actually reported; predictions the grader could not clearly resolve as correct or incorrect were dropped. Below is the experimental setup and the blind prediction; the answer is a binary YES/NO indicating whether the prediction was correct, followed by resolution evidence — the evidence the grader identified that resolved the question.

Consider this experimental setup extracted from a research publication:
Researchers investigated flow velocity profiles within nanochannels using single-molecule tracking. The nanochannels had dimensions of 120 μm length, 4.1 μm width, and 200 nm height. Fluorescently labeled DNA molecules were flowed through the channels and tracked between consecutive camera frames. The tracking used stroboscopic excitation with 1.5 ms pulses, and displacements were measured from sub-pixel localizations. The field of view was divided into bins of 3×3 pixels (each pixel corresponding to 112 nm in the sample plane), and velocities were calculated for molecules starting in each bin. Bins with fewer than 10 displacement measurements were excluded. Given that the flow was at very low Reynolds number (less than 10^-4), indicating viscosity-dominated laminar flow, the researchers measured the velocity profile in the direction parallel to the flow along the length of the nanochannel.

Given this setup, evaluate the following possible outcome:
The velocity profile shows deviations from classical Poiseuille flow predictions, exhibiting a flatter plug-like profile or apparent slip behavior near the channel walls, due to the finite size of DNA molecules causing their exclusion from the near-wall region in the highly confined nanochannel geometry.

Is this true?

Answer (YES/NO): NO